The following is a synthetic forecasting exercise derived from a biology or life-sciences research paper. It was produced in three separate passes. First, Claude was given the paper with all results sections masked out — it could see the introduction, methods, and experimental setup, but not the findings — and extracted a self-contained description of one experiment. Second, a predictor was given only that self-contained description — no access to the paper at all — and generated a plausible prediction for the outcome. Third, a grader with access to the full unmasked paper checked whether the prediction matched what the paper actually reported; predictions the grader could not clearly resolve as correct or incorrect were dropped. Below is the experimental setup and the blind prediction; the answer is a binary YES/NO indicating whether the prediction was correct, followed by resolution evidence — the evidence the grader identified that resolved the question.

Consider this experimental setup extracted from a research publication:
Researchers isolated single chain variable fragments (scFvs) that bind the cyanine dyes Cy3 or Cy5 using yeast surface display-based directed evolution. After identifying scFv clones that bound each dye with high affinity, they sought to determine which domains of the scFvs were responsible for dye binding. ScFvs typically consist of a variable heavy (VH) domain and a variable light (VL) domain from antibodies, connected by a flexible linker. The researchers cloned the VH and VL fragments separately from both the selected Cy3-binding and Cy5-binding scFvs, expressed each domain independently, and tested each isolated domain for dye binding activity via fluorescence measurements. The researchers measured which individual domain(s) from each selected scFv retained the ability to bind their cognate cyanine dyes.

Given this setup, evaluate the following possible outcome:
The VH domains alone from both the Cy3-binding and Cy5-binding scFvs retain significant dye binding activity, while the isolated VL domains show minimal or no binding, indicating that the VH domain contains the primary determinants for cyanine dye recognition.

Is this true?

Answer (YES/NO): NO